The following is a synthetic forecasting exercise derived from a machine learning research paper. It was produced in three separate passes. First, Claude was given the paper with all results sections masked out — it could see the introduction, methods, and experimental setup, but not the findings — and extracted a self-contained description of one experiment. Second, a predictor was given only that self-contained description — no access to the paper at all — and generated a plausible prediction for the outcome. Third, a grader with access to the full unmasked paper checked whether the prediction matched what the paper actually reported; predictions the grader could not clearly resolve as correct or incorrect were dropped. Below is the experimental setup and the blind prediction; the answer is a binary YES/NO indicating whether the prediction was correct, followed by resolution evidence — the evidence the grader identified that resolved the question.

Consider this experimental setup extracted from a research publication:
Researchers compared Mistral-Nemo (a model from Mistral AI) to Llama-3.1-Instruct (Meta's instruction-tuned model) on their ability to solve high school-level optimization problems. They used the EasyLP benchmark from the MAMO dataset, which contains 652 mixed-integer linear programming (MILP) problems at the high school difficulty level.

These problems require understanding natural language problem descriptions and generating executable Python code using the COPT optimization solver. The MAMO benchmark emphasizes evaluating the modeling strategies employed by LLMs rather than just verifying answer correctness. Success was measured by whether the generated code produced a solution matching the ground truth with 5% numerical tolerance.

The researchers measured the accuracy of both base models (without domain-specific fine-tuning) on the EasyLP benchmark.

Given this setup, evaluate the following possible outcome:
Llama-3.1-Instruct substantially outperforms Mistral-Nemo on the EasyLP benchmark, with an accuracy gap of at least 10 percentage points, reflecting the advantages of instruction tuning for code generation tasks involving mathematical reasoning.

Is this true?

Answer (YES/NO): YES